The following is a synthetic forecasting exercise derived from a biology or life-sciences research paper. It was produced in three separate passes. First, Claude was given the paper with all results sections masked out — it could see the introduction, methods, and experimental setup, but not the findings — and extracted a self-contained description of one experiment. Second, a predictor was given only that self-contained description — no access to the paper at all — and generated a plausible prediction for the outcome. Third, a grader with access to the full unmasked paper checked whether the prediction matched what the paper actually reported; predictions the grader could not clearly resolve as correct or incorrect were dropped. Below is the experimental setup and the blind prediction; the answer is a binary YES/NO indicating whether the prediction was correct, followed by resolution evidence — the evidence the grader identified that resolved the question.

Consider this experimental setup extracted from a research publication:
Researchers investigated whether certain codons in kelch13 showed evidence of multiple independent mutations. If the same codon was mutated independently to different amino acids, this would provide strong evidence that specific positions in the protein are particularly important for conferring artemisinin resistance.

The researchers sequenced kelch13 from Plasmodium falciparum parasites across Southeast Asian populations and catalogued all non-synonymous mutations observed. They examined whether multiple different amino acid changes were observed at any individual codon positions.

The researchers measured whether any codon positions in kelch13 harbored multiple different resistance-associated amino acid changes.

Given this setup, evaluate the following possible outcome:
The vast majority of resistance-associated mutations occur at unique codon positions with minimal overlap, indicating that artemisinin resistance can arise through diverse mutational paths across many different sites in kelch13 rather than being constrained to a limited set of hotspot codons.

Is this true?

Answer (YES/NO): NO